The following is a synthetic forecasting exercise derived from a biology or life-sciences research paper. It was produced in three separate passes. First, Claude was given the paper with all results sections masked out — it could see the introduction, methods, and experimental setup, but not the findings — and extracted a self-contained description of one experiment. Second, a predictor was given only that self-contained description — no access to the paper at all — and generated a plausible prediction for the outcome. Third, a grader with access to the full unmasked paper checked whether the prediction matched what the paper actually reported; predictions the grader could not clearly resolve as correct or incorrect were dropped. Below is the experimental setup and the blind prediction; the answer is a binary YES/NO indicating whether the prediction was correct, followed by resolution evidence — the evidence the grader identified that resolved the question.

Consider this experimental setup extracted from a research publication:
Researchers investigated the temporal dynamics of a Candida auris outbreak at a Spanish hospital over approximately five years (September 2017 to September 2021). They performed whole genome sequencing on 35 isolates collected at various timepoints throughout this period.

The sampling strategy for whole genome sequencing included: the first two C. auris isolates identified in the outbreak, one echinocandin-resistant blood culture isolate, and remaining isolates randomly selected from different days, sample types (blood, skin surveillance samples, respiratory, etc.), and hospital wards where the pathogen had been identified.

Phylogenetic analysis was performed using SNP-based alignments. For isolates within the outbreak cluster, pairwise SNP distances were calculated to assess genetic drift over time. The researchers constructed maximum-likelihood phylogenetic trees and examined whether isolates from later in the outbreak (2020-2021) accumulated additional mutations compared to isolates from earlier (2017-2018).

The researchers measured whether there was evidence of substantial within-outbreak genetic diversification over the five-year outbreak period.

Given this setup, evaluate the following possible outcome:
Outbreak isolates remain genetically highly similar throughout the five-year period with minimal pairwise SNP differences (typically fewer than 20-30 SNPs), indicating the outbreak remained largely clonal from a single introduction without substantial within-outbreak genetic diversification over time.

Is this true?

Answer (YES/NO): YES